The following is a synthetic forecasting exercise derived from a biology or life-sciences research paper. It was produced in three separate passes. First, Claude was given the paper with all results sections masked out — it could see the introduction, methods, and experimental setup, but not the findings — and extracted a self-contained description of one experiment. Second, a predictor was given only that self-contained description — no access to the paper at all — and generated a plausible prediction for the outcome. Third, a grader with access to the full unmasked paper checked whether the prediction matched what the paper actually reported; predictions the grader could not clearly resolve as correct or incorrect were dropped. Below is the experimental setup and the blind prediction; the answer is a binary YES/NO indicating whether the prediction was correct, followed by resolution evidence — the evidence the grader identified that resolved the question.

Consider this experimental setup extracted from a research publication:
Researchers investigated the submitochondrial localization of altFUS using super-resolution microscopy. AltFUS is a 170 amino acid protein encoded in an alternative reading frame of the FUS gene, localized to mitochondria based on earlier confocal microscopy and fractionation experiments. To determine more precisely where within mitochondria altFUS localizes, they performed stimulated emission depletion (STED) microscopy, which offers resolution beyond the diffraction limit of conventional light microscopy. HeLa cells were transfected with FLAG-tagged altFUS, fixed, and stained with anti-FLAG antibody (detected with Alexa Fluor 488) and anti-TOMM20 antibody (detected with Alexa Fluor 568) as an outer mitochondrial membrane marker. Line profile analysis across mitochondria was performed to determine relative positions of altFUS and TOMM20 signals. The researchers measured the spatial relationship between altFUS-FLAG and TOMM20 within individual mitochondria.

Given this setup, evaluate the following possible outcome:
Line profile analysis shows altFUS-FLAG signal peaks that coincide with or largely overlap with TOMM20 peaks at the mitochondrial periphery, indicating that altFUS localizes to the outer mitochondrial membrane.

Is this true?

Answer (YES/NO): NO